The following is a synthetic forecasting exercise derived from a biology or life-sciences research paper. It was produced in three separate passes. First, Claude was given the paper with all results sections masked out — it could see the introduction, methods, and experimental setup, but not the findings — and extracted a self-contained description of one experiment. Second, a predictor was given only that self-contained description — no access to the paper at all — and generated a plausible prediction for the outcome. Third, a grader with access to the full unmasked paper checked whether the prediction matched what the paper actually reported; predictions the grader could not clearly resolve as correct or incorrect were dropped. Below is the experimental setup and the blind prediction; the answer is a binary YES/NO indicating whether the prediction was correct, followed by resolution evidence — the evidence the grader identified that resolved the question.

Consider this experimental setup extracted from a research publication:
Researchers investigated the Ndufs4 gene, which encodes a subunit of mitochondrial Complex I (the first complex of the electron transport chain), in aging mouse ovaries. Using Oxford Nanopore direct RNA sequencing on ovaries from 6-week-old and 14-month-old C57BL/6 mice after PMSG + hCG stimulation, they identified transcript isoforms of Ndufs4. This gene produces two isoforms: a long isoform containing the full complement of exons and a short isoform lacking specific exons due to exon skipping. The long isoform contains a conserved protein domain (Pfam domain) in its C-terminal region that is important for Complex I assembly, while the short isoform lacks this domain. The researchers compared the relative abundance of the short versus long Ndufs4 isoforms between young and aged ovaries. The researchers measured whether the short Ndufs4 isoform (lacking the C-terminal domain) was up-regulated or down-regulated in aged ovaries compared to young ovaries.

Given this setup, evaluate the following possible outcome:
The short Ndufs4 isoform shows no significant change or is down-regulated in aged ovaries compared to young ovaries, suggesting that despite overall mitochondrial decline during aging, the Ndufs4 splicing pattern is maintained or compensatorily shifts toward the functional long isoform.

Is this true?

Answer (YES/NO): NO